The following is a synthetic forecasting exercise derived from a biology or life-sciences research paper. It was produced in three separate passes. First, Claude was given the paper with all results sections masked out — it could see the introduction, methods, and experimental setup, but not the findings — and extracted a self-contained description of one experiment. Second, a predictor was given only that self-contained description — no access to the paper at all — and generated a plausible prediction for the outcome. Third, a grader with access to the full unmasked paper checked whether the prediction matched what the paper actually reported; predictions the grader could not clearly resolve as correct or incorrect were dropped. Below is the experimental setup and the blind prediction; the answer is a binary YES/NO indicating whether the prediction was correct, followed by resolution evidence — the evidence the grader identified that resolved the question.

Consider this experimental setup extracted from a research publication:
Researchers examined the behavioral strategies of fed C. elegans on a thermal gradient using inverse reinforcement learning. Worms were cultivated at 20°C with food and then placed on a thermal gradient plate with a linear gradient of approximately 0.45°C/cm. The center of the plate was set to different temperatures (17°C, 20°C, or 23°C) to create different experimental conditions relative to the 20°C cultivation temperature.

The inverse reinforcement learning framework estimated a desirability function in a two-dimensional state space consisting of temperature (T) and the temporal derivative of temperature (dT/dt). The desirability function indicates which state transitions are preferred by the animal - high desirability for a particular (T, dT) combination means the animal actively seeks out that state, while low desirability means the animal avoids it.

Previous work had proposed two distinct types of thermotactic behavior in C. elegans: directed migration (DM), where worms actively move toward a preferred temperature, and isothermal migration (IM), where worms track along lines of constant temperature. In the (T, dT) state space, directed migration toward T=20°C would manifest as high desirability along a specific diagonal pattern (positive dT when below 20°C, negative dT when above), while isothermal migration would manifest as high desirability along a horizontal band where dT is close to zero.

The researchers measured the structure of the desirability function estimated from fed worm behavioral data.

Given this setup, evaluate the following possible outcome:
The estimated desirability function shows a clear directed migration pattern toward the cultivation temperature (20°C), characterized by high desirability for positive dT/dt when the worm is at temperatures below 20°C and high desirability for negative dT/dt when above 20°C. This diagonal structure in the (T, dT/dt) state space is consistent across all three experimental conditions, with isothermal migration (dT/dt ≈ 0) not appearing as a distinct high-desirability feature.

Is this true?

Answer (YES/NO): NO